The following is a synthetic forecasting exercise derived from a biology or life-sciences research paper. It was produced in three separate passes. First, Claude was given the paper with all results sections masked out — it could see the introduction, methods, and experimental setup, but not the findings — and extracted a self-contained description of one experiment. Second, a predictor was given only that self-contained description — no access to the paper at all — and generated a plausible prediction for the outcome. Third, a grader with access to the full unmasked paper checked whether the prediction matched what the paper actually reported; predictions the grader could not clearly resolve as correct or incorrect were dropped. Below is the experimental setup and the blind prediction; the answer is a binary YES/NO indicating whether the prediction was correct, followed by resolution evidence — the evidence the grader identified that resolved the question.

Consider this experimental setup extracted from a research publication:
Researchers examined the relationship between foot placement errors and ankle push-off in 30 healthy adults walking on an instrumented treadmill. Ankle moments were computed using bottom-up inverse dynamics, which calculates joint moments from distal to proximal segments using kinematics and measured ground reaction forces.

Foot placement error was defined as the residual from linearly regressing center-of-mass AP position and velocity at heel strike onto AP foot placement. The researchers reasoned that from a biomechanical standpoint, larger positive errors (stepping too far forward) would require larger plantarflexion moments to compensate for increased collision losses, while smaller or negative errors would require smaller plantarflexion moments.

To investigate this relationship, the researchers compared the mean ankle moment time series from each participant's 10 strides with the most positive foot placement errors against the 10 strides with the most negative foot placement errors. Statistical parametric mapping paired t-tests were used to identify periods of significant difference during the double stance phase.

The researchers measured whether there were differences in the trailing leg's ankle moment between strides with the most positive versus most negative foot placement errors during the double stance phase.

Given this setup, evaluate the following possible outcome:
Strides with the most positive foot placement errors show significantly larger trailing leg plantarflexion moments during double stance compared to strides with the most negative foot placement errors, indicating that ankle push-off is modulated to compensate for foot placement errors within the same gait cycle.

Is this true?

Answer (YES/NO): YES